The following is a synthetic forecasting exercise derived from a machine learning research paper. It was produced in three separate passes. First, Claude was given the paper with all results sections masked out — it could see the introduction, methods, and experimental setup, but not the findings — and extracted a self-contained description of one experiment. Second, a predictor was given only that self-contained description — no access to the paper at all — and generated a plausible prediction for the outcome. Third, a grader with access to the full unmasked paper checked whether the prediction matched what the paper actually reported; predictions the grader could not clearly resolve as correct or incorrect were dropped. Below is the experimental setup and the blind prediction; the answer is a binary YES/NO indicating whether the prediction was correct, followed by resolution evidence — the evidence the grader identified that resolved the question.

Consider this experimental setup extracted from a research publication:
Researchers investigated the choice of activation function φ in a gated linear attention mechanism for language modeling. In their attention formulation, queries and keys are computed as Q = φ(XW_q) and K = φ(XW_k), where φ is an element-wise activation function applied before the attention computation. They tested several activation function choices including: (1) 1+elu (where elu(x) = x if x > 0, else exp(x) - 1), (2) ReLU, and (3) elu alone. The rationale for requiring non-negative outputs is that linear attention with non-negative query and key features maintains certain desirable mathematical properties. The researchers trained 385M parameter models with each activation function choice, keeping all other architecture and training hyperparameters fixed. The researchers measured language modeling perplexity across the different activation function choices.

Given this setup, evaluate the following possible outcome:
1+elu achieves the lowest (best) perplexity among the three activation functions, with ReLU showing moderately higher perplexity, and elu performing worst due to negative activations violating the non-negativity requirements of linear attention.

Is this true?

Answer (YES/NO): NO